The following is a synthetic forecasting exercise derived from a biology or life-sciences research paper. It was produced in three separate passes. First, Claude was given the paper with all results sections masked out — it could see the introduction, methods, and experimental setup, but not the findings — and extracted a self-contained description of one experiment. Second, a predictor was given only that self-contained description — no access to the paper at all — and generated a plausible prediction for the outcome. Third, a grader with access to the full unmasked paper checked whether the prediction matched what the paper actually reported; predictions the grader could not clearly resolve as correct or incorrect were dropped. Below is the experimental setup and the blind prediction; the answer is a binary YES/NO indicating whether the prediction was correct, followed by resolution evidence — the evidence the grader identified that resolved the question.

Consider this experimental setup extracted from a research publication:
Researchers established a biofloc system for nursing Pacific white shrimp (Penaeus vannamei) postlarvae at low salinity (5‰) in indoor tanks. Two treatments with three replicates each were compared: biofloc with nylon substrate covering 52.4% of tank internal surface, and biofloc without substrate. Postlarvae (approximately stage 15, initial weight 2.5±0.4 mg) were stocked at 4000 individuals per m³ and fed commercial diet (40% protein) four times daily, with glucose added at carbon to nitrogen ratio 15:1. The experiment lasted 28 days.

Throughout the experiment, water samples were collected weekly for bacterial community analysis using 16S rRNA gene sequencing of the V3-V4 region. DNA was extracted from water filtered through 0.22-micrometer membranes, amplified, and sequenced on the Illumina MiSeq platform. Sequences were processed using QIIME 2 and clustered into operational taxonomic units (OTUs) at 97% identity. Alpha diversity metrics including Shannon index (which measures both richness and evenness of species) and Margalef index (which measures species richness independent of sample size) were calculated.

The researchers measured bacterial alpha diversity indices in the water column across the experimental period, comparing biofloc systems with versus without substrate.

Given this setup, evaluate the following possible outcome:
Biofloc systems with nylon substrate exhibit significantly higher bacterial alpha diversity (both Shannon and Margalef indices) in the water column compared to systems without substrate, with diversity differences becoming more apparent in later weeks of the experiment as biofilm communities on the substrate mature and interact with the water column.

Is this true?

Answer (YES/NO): NO